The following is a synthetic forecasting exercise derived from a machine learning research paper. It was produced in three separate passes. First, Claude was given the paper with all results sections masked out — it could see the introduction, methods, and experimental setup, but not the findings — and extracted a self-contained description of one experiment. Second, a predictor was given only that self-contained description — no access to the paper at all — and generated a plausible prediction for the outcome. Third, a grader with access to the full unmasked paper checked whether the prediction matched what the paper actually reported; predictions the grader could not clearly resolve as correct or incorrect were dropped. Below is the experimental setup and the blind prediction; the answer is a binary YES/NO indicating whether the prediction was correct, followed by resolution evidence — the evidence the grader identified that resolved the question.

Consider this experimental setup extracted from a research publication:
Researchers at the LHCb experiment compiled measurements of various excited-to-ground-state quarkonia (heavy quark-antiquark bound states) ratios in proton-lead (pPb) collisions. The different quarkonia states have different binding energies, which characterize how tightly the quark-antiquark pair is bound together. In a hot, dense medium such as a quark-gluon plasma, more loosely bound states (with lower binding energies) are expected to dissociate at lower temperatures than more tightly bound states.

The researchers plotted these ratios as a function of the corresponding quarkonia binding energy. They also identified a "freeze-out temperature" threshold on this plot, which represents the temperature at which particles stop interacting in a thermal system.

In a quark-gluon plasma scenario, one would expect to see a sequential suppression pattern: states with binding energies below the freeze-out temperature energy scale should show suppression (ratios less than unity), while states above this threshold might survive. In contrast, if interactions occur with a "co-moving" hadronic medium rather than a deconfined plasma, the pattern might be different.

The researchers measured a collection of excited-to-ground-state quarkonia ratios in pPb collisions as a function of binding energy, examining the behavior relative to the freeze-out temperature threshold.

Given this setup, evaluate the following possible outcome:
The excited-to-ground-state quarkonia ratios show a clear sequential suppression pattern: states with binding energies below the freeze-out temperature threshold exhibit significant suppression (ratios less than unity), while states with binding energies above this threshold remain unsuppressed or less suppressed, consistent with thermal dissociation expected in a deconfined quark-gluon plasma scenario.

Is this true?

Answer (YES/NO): NO